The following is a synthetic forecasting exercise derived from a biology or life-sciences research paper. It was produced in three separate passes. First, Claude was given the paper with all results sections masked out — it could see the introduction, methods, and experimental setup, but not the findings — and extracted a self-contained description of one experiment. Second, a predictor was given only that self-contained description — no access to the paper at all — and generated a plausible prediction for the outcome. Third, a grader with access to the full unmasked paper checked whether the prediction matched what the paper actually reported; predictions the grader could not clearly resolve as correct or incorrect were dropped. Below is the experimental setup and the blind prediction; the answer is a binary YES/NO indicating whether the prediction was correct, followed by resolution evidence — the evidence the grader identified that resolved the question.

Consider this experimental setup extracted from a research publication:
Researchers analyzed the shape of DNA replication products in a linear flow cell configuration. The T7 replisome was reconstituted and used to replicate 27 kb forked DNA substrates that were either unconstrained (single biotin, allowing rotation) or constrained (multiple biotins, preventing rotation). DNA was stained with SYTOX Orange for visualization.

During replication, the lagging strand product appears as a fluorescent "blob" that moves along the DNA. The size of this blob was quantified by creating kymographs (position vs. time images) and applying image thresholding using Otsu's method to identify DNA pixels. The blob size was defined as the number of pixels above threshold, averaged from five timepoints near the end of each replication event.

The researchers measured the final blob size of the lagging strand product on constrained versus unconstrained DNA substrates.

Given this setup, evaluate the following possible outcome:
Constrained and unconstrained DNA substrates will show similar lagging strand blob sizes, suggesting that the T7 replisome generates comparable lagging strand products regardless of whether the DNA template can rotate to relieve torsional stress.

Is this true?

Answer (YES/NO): NO